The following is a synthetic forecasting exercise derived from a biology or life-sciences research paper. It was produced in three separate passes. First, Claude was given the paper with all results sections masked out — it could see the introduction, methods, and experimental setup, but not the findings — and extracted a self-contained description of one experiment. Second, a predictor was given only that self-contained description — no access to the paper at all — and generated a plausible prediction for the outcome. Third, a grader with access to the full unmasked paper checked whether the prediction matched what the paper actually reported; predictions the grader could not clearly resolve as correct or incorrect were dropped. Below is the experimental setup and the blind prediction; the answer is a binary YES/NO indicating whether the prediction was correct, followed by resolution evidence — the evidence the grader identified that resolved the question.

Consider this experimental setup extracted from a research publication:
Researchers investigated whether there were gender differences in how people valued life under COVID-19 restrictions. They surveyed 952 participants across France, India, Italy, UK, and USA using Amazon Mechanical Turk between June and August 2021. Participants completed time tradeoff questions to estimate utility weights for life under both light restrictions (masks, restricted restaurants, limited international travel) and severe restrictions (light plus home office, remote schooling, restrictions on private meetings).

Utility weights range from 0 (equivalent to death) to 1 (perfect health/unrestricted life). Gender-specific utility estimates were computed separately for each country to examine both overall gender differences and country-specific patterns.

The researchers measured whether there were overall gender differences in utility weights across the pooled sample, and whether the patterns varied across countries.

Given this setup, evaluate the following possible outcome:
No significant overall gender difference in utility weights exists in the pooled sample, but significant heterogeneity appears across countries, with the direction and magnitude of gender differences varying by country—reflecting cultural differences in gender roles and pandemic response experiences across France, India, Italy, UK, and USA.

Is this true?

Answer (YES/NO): YES